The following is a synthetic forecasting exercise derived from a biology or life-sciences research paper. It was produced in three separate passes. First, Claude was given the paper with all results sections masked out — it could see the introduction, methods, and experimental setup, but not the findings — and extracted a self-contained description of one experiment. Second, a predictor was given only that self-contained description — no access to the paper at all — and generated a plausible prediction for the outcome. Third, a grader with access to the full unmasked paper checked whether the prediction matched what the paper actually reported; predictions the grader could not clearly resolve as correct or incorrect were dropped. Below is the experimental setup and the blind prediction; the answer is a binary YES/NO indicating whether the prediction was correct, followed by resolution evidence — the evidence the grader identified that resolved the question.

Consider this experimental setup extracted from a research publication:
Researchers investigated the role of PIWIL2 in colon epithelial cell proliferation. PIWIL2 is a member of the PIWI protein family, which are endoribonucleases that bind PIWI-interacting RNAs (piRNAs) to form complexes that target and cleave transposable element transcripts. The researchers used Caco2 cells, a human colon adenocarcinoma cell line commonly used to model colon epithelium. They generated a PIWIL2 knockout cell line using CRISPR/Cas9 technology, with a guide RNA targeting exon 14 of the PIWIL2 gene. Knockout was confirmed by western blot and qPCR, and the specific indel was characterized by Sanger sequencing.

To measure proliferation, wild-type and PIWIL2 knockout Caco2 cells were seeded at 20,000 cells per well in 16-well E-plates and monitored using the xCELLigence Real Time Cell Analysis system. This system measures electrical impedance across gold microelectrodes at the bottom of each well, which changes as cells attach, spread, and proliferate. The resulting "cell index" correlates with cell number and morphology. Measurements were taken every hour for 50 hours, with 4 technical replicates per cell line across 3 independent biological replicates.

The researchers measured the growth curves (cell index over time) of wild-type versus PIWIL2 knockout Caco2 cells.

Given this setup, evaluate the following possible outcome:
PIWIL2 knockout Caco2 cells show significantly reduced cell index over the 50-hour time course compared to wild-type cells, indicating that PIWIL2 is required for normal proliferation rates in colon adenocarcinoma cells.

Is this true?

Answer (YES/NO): YES